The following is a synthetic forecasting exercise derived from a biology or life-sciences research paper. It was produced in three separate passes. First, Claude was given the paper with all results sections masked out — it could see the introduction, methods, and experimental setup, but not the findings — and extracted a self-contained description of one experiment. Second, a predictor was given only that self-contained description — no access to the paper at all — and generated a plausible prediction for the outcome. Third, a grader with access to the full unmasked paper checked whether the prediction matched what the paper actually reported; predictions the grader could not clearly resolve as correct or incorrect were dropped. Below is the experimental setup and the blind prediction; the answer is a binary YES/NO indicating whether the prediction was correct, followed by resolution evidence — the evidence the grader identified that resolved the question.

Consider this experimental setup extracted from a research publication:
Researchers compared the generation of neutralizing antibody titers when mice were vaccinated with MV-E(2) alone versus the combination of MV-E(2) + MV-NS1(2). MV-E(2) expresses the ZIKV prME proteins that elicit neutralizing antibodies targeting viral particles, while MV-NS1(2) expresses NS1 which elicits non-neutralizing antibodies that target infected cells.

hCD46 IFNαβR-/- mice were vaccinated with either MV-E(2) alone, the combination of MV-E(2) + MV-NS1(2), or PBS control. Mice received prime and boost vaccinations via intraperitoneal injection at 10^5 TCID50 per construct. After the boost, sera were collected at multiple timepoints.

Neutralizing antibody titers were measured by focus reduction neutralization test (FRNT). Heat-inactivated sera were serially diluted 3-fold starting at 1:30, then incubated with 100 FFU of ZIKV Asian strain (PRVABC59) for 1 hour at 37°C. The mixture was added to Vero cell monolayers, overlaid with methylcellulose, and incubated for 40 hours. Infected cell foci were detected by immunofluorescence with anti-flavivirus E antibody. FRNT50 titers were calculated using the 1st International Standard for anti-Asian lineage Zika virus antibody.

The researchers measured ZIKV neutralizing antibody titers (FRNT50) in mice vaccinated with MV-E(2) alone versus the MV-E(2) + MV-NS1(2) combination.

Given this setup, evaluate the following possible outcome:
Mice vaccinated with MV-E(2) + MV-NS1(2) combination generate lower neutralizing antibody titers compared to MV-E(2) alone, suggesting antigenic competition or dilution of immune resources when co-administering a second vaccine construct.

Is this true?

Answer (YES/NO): NO